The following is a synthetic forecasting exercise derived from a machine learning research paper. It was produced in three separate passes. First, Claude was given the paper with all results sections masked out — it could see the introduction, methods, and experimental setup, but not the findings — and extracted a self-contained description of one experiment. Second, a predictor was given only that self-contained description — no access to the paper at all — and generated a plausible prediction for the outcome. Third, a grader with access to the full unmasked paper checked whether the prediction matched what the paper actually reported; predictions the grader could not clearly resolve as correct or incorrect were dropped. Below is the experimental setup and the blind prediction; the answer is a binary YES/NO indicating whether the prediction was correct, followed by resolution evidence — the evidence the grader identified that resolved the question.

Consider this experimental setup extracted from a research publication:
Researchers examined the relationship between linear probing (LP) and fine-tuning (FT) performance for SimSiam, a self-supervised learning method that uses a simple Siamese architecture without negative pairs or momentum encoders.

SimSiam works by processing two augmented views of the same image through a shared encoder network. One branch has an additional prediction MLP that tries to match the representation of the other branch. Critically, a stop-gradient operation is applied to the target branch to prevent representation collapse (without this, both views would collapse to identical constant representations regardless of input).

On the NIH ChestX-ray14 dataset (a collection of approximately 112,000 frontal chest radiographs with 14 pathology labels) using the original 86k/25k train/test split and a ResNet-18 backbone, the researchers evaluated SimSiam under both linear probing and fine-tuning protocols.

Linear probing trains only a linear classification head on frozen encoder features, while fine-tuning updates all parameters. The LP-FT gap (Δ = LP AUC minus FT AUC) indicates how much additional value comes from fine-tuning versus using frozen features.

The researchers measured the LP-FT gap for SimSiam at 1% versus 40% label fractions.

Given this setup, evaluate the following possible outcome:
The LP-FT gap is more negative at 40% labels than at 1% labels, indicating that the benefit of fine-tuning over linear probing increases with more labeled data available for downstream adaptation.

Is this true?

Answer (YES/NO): YES